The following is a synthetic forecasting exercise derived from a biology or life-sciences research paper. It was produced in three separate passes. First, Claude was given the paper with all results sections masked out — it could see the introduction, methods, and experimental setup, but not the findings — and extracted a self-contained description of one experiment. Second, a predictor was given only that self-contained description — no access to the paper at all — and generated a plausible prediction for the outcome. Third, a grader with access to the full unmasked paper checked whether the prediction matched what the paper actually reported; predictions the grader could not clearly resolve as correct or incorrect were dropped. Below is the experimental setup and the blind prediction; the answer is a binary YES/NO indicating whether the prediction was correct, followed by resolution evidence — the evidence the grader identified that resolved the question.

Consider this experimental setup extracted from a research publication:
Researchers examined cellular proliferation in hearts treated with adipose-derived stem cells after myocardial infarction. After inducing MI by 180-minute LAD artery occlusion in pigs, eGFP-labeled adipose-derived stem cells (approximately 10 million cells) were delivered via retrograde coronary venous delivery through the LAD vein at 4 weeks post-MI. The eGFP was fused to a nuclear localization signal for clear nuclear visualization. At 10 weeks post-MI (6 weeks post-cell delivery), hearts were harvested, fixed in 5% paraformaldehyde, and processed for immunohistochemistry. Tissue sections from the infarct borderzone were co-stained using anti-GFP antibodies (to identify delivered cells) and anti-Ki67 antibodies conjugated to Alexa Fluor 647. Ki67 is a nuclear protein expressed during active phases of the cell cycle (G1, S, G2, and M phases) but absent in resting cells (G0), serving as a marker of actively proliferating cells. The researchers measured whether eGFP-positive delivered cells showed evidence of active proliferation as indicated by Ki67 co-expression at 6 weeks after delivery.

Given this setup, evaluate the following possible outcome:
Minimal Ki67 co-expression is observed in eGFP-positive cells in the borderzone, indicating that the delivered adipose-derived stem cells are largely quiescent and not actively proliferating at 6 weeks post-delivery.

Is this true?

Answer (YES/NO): NO